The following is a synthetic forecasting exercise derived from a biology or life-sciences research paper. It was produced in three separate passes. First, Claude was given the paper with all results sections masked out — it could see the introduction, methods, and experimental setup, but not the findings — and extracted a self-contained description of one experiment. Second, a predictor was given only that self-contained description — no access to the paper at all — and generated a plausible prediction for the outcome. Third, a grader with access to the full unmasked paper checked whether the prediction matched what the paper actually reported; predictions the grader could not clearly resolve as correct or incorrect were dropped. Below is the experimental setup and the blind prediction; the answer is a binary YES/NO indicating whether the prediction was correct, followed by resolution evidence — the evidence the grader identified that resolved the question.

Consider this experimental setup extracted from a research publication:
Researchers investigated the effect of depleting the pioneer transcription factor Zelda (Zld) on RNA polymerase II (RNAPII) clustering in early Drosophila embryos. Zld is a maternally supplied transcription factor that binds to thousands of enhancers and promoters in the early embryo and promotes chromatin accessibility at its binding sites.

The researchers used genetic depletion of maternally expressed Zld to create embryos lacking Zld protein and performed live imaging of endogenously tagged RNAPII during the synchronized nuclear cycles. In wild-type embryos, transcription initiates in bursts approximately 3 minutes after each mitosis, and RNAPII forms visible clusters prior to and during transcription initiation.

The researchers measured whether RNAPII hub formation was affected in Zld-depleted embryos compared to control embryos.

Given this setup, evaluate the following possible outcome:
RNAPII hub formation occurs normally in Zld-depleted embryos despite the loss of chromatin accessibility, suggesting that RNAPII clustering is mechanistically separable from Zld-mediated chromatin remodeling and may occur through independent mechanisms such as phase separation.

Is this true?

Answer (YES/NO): NO